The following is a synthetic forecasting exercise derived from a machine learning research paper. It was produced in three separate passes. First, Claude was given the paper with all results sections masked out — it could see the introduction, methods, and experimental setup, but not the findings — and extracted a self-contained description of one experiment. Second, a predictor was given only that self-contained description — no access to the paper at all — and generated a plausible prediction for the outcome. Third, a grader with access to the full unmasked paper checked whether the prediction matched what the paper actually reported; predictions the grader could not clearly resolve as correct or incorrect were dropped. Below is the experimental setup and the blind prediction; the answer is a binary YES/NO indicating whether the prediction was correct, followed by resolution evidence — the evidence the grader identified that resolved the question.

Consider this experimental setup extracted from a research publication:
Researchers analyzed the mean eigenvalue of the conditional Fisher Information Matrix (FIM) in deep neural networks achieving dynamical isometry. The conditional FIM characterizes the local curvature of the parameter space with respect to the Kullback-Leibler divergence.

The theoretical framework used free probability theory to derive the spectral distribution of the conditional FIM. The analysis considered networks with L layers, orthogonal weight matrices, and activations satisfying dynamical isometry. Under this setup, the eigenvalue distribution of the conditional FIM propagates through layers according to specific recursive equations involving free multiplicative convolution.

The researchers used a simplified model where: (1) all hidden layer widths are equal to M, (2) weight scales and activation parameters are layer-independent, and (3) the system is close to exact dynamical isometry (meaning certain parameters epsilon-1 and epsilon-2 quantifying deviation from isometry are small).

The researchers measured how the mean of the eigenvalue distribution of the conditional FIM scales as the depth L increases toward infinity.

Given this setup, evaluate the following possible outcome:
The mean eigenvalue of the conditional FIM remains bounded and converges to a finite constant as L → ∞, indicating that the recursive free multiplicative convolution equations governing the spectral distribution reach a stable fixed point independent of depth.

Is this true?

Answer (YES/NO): NO